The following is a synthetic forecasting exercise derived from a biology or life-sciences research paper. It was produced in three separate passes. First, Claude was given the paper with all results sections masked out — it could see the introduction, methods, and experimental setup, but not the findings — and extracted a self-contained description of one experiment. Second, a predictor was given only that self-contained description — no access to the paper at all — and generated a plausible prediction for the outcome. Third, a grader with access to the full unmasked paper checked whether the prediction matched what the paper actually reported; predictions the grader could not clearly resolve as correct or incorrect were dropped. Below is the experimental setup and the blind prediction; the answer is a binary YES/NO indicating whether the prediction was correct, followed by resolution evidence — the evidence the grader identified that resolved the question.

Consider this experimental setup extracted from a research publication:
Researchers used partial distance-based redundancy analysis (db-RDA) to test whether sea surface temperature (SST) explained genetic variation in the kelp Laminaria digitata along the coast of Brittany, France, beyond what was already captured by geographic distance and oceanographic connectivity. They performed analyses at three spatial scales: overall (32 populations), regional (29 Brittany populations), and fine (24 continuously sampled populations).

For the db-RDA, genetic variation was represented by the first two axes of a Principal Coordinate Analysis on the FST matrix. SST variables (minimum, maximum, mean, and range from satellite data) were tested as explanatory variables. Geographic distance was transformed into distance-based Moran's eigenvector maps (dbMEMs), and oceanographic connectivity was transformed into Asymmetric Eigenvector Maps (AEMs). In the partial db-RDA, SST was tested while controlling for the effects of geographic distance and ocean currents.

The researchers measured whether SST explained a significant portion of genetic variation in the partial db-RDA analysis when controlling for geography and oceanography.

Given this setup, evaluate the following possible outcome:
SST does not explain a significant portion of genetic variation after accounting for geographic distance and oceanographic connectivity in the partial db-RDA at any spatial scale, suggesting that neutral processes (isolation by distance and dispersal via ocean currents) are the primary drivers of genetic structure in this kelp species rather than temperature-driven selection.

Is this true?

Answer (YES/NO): NO